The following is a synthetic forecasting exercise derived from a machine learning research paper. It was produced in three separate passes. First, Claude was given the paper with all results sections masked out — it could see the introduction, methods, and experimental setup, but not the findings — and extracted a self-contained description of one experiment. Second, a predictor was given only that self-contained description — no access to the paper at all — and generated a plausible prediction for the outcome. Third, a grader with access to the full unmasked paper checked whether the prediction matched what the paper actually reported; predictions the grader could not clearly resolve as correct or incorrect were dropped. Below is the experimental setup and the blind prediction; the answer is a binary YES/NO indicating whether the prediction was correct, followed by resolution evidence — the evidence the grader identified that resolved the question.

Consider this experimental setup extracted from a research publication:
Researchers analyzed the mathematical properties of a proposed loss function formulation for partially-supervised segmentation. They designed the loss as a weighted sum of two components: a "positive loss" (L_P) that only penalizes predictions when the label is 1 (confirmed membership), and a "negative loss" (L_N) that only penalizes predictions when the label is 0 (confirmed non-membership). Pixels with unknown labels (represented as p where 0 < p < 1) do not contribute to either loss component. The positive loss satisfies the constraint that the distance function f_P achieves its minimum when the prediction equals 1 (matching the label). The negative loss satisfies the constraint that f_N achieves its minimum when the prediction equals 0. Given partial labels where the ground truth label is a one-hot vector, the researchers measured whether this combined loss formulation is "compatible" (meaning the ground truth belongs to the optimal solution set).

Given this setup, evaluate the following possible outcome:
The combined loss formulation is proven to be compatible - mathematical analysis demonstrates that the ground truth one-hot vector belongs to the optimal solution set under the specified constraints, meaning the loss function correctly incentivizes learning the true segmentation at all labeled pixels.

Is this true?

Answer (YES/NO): YES